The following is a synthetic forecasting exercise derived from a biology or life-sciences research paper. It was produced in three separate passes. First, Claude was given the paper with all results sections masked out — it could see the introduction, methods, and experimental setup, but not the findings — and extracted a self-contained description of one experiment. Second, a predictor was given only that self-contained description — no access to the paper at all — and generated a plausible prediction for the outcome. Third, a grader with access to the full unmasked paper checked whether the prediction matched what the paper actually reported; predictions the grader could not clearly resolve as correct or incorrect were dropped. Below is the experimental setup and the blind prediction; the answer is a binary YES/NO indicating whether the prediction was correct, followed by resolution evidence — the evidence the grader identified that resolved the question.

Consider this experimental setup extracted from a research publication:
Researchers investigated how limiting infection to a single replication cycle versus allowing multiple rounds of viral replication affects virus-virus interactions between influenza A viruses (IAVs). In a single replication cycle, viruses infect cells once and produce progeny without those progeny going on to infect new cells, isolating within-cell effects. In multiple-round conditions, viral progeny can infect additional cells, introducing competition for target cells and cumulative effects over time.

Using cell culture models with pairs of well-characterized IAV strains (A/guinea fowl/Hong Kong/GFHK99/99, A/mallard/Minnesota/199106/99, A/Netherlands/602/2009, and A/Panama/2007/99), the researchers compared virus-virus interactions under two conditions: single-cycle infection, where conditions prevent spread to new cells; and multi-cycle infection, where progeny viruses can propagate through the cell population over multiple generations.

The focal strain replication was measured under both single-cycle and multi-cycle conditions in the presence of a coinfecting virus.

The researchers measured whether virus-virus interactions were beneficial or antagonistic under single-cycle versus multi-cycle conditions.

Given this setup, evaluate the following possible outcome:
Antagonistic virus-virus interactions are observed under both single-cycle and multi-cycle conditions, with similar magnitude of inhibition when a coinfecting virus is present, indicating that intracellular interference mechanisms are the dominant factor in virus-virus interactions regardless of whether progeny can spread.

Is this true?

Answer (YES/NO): NO